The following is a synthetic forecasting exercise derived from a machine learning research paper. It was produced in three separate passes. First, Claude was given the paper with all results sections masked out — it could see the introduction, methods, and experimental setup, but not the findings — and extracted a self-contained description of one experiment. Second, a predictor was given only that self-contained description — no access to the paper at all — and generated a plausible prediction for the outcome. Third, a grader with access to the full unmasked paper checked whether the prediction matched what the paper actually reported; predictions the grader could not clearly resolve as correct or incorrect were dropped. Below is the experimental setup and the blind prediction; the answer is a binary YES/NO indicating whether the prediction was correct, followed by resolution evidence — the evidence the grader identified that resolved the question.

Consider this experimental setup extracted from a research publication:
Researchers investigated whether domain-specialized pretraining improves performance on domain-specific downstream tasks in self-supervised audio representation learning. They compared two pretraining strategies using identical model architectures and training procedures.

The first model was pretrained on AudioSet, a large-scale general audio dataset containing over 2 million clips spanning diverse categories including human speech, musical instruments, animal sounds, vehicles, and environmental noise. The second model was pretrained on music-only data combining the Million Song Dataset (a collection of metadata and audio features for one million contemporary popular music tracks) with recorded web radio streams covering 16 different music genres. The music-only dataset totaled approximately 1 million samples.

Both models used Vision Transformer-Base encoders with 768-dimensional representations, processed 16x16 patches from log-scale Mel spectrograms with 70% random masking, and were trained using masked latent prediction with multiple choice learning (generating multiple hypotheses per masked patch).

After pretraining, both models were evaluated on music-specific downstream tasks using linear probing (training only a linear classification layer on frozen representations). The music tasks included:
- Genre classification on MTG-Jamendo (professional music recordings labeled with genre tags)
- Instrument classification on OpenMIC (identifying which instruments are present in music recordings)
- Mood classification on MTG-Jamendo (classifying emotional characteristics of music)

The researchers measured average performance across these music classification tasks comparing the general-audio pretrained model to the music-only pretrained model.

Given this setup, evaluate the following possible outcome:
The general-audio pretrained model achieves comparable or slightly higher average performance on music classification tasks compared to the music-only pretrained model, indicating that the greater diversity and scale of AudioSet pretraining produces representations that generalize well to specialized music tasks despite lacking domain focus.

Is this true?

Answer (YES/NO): NO